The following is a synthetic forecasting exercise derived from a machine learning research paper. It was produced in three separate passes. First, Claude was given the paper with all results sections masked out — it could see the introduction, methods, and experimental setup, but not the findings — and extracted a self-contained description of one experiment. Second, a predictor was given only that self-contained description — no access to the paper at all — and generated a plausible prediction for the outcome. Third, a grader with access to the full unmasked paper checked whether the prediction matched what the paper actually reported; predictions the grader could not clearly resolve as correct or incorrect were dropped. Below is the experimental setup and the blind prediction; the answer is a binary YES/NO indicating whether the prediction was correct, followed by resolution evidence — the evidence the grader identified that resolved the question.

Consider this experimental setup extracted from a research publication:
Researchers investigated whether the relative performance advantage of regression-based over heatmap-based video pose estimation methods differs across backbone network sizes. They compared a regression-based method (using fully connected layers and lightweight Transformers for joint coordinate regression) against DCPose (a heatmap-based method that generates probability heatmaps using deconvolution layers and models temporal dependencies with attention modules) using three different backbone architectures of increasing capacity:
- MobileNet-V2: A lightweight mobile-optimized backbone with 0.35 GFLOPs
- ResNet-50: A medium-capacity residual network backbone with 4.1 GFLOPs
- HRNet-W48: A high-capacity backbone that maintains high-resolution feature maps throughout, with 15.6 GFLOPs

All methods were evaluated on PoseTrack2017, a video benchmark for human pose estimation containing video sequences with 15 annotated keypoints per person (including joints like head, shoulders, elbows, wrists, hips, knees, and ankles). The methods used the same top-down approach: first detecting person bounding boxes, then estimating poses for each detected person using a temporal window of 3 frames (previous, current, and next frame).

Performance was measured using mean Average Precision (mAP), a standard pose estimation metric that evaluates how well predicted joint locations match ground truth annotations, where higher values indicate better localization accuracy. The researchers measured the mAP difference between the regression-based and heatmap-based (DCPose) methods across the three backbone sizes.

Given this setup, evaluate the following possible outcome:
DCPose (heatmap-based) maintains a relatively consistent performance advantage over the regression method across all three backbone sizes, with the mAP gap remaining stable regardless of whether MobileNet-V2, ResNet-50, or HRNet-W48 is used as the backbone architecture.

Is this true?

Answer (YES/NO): NO